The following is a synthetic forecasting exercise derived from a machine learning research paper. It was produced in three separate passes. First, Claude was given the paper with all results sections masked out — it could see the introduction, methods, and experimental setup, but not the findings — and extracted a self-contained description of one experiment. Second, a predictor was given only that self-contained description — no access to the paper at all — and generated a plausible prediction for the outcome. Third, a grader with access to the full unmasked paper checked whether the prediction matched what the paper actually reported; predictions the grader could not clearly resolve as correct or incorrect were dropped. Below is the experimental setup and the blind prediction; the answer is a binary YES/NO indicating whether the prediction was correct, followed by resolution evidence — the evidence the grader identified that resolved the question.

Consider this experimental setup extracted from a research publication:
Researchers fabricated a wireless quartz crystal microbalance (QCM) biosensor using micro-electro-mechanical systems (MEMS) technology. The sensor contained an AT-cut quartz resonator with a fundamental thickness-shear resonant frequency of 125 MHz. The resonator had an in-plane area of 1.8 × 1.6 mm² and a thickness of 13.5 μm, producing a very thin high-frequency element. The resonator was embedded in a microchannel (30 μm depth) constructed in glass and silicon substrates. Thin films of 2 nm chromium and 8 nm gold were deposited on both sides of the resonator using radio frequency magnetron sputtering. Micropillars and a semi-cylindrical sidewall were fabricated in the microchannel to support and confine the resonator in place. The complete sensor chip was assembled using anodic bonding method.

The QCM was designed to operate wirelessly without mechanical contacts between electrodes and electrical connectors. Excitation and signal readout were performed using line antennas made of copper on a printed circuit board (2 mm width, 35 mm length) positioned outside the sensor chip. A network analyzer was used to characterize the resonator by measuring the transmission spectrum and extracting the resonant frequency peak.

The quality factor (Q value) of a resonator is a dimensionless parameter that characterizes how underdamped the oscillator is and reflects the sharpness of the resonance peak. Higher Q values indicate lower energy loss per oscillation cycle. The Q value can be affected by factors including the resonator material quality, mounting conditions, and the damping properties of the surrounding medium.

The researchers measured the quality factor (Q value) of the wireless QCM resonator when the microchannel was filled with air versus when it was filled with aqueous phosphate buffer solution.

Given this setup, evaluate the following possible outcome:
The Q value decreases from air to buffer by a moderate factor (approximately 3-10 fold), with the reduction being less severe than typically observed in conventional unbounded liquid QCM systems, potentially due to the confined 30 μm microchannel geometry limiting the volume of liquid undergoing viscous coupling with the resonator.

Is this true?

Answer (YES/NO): NO